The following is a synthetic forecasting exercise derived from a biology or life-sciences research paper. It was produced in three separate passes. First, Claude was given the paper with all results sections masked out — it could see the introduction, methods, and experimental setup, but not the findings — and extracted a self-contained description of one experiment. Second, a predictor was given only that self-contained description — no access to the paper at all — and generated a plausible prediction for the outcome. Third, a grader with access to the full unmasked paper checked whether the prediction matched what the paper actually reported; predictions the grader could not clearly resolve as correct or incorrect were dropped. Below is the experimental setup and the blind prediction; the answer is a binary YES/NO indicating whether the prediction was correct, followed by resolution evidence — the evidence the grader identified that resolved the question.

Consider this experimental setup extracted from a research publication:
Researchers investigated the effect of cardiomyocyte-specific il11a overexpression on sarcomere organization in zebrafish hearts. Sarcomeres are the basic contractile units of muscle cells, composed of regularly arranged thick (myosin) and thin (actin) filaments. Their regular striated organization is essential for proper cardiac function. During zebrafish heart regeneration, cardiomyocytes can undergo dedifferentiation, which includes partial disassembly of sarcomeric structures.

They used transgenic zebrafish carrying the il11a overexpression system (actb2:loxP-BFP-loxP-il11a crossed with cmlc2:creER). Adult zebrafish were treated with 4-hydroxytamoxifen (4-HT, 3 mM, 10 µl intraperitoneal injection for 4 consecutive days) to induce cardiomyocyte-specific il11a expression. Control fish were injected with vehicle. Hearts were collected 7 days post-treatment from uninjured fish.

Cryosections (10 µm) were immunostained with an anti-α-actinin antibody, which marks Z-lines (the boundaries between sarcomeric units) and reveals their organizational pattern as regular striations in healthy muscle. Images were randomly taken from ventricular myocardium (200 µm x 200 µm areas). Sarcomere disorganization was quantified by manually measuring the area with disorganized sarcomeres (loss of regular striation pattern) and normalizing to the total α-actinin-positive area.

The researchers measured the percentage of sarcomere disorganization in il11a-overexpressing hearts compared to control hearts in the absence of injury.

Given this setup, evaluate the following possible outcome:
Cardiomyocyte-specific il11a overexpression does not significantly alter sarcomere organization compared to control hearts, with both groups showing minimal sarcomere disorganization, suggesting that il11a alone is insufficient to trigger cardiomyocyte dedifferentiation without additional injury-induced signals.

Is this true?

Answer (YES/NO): NO